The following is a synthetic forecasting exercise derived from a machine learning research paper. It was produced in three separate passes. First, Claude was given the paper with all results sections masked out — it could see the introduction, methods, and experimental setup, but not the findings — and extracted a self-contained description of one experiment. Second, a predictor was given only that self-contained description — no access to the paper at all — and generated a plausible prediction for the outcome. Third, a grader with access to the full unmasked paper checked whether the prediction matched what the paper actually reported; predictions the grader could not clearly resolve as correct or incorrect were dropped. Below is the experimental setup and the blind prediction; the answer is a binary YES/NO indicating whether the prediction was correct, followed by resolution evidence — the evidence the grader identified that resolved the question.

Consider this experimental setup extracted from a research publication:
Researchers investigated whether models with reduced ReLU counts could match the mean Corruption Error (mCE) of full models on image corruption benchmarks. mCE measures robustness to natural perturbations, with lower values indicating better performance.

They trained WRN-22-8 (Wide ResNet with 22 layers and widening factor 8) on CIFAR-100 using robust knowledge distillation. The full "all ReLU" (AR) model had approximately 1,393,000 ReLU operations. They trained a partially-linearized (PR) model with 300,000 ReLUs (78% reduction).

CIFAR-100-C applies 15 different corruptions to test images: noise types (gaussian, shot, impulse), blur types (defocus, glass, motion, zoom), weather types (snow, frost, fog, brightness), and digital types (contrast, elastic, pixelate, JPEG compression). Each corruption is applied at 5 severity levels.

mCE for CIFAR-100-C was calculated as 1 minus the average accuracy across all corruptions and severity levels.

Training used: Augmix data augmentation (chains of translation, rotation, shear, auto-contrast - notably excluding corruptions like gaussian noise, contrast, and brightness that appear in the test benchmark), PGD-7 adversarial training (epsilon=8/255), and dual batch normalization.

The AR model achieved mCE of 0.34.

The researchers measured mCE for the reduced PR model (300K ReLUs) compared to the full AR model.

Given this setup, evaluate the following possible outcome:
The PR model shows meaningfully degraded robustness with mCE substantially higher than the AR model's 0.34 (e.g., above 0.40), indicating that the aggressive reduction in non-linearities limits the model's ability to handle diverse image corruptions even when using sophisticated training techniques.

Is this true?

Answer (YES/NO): NO